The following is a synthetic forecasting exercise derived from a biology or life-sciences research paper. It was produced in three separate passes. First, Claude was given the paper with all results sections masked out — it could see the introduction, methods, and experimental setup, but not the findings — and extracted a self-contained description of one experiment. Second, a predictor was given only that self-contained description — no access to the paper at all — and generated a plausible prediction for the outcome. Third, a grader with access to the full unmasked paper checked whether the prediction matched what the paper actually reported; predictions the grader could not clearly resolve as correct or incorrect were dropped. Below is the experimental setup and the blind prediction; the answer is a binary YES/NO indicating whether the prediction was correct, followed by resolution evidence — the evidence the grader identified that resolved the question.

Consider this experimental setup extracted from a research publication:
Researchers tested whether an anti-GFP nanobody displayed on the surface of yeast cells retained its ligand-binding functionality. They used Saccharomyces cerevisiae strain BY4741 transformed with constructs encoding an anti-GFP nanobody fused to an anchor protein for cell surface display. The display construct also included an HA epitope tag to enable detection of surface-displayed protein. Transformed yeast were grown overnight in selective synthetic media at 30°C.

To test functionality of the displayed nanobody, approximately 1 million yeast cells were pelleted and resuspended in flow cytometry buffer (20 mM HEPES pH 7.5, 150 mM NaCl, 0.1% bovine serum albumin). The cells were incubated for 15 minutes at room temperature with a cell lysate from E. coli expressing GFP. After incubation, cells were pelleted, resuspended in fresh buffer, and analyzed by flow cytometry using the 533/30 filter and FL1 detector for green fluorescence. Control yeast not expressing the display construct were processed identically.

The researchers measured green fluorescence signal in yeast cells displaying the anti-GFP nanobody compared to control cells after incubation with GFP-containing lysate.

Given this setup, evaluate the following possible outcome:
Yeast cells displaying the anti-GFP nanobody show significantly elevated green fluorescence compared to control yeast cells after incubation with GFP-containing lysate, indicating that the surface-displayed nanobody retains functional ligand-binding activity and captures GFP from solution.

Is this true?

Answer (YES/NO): YES